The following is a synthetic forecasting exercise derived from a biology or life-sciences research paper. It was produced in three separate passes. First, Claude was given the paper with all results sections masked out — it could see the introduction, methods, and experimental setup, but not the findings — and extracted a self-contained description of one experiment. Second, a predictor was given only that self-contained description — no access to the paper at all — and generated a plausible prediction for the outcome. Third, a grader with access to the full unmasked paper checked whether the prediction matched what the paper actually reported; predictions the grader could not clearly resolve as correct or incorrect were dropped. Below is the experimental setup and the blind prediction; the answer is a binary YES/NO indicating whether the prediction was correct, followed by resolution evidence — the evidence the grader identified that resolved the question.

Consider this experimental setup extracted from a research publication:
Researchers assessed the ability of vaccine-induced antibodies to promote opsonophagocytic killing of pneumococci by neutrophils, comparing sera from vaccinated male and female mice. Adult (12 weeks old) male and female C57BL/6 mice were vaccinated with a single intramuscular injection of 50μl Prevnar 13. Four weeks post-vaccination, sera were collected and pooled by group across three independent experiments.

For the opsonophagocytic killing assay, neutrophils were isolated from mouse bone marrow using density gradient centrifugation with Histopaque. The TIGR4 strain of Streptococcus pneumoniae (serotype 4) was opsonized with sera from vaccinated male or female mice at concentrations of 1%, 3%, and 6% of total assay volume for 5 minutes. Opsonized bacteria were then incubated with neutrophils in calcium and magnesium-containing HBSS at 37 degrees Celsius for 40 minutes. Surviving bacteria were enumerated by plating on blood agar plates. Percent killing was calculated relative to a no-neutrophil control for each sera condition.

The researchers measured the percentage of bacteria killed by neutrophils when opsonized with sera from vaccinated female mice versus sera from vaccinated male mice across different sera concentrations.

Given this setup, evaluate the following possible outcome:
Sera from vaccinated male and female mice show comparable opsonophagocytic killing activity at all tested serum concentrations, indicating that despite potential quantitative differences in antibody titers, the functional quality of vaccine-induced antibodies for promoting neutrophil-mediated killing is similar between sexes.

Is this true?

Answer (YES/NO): YES